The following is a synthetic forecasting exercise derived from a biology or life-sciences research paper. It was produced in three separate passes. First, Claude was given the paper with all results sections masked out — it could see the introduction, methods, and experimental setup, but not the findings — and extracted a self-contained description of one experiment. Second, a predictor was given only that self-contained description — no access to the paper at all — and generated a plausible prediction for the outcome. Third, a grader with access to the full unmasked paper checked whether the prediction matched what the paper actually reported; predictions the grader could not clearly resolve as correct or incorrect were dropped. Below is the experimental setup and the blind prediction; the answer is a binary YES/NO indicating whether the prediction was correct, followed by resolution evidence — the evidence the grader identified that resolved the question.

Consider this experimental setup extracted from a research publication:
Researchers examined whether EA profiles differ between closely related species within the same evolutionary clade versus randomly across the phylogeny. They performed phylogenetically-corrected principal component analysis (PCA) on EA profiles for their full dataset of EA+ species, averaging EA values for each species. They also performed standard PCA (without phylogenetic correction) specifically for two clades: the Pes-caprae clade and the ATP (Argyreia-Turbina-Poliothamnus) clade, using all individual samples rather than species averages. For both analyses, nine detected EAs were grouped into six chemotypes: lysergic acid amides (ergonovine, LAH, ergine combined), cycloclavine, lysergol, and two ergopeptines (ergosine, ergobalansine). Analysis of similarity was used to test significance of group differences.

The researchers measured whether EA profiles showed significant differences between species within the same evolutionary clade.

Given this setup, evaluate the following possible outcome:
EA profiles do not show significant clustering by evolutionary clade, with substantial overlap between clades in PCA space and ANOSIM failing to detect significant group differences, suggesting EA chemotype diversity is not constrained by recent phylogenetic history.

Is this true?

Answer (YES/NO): NO